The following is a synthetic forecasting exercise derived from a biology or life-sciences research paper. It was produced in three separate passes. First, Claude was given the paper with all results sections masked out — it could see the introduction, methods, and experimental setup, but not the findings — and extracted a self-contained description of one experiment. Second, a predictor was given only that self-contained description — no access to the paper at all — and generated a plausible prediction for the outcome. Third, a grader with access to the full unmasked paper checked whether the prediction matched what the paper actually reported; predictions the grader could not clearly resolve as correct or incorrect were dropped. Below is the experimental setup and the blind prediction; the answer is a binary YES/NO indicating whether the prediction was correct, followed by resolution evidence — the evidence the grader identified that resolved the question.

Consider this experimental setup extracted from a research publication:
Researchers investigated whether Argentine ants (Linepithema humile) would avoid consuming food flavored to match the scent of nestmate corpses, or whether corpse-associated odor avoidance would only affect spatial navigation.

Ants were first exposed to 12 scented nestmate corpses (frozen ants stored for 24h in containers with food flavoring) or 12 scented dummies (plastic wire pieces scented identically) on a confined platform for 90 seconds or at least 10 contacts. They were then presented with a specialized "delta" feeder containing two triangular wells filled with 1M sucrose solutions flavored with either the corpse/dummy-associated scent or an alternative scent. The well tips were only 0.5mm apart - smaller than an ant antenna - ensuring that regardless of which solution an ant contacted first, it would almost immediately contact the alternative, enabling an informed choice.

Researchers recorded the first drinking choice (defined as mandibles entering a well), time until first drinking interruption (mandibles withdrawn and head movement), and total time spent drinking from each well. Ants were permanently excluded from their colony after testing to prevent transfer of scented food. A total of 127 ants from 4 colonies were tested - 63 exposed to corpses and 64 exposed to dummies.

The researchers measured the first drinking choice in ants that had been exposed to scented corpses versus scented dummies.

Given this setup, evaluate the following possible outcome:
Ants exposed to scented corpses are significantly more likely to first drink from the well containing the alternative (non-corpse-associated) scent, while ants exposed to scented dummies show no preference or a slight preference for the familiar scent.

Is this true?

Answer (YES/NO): NO